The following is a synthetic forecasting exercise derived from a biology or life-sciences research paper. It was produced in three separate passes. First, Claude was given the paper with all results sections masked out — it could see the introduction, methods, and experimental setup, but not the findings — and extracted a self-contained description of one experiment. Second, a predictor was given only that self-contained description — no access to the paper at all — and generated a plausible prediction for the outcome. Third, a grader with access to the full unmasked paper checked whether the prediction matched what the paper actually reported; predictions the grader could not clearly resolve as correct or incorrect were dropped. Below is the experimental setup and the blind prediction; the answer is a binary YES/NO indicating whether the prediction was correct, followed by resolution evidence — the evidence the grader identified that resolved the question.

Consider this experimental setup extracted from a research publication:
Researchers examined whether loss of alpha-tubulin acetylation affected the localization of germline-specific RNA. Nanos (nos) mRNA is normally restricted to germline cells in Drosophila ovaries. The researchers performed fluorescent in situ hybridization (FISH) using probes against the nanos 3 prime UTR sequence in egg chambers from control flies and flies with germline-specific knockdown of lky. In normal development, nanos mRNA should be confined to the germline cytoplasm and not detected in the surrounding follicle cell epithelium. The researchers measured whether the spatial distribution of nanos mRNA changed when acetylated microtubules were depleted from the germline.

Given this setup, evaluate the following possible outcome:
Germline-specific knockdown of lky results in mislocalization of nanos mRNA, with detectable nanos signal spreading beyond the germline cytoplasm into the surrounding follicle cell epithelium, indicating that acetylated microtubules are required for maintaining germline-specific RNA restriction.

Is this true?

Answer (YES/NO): YES